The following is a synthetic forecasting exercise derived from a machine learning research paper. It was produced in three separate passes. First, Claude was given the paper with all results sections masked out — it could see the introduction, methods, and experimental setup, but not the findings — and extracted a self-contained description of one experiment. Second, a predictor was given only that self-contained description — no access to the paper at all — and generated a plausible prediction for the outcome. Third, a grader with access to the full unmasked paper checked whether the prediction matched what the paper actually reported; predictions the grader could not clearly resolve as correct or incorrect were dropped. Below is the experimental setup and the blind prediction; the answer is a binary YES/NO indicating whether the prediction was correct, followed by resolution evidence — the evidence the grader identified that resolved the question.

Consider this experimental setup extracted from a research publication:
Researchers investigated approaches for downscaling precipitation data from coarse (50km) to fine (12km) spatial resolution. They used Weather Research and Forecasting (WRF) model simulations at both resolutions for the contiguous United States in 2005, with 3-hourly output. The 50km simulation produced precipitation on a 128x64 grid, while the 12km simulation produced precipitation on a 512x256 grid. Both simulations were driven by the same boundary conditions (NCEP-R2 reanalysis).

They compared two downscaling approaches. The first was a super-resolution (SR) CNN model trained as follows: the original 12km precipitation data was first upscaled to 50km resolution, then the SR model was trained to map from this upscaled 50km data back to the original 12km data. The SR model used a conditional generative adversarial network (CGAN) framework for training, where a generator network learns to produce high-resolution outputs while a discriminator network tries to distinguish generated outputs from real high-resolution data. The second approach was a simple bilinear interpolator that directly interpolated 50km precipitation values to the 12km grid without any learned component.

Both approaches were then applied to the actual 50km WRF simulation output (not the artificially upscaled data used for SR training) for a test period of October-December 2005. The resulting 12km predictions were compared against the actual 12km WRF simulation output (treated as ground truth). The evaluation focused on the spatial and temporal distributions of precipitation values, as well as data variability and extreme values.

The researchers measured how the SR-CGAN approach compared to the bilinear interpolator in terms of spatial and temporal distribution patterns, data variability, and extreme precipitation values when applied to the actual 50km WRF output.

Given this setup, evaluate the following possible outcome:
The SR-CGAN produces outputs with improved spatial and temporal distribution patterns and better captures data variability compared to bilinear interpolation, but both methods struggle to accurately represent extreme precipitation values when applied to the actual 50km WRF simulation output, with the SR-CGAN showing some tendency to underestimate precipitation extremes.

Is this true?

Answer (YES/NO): NO